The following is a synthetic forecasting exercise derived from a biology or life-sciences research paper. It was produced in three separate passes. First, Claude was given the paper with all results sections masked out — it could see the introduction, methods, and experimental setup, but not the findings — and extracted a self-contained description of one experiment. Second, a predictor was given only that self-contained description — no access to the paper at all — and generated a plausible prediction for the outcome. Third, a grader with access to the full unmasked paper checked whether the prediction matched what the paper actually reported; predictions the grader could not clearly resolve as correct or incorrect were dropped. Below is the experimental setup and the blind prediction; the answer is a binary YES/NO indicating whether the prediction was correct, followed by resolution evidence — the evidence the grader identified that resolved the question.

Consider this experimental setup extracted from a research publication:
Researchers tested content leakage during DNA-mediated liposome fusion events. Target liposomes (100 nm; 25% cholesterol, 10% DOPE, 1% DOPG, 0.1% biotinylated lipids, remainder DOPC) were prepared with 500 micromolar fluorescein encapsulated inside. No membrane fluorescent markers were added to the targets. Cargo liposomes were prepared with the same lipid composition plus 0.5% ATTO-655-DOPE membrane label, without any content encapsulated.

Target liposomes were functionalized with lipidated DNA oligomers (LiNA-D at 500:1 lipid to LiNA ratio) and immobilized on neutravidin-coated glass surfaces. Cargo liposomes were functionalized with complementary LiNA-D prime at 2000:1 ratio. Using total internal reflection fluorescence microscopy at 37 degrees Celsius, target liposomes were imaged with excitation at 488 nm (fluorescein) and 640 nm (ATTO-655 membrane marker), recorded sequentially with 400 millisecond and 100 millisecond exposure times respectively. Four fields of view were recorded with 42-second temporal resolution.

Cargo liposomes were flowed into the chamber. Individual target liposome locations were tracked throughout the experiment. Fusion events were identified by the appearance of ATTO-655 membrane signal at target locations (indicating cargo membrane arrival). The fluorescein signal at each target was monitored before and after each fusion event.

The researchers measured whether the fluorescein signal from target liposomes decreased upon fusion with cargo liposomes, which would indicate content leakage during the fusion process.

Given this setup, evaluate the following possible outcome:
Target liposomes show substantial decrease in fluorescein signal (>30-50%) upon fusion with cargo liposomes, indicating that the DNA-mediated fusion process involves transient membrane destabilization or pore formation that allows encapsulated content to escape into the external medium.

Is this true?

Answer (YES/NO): NO